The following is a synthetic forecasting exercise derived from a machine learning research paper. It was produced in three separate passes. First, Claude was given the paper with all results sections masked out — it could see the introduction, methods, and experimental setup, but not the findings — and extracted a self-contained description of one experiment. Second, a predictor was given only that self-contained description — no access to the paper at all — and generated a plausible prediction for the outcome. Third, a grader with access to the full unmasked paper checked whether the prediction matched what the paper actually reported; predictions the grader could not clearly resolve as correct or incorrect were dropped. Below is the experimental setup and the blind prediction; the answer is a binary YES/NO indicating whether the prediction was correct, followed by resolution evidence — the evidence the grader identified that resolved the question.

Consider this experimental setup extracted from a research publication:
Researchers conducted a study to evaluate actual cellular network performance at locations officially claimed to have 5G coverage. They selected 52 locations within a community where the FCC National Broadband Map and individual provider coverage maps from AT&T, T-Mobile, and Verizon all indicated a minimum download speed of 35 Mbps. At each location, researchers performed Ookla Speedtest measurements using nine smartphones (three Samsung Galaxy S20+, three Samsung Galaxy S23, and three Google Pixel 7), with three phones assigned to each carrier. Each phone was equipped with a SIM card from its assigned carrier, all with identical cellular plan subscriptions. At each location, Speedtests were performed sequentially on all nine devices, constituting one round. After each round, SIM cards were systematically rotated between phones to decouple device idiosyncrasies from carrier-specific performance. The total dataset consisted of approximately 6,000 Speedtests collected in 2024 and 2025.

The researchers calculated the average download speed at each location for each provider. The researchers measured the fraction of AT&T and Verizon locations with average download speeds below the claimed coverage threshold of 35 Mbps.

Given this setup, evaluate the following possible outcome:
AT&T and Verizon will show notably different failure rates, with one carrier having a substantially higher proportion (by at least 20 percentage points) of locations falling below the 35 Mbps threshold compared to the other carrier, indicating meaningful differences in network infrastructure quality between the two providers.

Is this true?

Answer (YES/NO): NO